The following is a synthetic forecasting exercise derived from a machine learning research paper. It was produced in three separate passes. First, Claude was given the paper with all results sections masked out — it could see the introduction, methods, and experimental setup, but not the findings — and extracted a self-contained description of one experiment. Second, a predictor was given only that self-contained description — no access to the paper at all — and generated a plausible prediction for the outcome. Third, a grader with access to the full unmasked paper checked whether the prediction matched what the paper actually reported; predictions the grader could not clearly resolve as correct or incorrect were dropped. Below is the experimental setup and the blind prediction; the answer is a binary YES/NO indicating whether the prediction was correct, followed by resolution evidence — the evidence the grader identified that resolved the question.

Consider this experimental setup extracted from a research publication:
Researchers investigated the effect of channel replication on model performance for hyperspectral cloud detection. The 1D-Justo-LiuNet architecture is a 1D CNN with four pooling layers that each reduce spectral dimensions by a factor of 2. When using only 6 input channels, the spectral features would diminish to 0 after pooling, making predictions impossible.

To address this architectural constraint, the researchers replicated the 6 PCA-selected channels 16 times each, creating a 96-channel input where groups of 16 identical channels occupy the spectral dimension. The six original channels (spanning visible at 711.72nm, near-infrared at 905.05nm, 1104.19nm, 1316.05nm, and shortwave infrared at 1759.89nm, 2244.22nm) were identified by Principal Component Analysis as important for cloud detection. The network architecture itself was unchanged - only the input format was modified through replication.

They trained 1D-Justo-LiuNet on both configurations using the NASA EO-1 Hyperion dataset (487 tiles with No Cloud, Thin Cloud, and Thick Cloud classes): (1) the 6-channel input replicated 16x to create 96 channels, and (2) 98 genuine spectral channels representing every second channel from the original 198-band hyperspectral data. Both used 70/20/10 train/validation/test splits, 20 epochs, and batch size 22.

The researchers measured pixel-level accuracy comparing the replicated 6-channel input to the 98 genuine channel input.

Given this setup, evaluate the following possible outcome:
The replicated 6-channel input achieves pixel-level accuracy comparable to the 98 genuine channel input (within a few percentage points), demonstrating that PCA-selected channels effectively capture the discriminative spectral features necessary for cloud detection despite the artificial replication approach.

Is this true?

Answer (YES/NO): NO